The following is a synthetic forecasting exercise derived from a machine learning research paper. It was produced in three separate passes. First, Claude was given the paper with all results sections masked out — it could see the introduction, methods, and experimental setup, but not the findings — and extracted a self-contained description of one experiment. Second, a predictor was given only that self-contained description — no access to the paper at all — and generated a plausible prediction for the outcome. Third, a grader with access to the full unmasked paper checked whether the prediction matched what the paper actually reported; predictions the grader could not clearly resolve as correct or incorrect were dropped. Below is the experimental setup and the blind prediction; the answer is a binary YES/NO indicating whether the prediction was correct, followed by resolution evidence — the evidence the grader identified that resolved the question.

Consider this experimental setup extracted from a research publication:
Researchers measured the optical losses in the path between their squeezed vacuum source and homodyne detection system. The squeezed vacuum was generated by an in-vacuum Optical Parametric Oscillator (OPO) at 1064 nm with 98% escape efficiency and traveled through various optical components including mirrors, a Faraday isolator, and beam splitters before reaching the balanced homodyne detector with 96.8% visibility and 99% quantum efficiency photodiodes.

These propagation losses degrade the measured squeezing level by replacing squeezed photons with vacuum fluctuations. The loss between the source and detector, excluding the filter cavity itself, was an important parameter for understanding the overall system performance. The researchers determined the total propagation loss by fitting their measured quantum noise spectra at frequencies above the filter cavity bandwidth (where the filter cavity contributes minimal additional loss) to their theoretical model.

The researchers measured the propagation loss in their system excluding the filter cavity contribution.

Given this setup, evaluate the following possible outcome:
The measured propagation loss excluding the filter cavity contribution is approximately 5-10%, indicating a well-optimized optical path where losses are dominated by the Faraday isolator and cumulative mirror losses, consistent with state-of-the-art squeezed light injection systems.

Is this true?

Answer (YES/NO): NO